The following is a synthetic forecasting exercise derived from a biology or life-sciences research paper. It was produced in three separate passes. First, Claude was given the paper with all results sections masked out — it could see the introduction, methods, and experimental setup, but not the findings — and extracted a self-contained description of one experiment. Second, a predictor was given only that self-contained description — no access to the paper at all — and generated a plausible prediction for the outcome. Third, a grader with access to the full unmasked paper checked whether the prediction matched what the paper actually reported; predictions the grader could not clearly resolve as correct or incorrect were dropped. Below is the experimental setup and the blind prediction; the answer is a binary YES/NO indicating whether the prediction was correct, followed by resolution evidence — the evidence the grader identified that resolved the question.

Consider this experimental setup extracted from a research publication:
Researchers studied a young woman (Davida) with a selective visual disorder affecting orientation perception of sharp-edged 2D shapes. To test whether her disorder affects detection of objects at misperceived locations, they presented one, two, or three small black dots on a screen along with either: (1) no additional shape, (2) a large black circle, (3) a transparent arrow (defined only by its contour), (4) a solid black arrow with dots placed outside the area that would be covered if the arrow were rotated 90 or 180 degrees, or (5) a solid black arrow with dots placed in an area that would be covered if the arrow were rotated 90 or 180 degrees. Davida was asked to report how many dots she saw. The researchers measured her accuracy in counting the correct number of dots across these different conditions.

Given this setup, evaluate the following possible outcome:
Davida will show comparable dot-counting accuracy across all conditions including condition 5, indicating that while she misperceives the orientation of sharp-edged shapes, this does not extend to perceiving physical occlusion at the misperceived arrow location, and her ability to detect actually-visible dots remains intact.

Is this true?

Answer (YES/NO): NO